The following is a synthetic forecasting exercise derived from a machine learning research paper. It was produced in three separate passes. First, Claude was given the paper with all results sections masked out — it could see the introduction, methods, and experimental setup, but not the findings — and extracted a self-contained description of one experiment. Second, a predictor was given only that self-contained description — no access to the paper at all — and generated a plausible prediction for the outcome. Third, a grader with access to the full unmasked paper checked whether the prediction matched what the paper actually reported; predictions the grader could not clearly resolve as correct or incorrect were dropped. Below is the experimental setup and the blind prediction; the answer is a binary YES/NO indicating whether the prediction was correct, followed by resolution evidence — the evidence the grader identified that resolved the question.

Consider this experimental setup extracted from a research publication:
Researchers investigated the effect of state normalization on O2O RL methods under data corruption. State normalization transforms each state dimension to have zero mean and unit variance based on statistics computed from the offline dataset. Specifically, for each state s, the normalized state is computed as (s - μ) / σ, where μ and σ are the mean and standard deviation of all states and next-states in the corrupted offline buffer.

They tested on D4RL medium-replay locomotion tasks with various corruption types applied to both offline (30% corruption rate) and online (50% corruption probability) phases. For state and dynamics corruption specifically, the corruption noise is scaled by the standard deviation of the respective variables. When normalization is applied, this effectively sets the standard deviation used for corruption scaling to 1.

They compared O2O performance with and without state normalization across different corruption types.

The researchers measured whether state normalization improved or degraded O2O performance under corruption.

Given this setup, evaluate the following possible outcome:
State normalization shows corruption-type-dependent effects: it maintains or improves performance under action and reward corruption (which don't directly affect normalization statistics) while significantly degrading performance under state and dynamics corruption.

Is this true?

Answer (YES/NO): NO